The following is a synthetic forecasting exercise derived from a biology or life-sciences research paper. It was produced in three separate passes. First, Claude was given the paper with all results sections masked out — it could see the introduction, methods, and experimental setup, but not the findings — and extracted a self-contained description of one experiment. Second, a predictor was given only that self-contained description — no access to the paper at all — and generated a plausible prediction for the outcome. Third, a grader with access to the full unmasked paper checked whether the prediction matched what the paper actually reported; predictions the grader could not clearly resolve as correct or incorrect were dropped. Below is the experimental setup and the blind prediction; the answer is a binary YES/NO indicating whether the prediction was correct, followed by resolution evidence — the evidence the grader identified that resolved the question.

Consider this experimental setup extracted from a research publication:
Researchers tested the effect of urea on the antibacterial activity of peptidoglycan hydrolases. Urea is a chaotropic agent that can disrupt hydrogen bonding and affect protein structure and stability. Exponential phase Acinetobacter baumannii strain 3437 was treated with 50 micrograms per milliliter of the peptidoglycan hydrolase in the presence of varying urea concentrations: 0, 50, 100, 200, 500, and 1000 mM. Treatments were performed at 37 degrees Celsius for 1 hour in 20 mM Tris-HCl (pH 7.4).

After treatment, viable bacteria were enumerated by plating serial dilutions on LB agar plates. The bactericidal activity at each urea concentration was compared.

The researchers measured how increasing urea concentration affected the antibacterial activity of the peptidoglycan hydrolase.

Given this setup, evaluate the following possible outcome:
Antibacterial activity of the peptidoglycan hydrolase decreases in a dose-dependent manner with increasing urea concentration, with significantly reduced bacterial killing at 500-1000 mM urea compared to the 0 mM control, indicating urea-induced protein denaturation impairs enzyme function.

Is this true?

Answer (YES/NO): YES